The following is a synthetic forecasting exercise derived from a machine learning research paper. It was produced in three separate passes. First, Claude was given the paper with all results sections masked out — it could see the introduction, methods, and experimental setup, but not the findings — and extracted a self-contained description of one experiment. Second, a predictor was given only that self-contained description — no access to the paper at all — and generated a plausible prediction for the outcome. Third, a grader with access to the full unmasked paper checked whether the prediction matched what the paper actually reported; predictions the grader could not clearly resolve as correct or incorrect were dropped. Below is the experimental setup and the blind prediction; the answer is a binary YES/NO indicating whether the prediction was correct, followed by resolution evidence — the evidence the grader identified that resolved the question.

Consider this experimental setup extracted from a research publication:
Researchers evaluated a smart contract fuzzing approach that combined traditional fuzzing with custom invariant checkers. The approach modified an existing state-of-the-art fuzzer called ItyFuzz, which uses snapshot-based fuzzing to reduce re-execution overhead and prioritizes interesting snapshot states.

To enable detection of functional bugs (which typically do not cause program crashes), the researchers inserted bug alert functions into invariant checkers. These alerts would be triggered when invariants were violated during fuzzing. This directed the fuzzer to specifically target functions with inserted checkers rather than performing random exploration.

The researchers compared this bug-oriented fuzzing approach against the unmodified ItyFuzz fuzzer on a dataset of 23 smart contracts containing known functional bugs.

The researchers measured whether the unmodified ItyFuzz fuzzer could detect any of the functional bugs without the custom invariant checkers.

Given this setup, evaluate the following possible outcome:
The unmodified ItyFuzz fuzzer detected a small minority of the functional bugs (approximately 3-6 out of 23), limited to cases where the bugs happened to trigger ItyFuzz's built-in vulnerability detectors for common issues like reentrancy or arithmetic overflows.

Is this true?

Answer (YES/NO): NO